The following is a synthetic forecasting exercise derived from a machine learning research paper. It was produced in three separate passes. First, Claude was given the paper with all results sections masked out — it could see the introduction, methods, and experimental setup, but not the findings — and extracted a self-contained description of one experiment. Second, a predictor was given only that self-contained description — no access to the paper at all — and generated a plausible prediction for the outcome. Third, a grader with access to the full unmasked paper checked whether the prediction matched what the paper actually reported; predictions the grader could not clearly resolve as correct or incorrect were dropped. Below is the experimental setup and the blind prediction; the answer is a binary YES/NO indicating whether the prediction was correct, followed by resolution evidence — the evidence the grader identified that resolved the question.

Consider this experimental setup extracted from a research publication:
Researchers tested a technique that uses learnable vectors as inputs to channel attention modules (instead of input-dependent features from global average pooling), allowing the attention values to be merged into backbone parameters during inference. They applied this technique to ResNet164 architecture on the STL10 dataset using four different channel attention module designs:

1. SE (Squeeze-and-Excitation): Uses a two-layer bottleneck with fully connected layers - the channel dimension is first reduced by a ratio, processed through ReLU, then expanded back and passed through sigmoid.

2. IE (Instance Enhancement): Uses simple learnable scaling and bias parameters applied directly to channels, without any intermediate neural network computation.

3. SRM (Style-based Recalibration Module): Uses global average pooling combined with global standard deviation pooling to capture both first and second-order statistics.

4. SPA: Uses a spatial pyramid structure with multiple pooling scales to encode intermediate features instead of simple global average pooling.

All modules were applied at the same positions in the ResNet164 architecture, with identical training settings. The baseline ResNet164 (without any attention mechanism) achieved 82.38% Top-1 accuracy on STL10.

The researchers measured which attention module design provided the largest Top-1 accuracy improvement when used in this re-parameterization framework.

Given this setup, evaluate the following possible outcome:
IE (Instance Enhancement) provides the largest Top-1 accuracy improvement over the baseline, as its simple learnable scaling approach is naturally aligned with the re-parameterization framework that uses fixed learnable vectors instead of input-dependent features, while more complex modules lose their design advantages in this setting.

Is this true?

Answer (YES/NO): YES